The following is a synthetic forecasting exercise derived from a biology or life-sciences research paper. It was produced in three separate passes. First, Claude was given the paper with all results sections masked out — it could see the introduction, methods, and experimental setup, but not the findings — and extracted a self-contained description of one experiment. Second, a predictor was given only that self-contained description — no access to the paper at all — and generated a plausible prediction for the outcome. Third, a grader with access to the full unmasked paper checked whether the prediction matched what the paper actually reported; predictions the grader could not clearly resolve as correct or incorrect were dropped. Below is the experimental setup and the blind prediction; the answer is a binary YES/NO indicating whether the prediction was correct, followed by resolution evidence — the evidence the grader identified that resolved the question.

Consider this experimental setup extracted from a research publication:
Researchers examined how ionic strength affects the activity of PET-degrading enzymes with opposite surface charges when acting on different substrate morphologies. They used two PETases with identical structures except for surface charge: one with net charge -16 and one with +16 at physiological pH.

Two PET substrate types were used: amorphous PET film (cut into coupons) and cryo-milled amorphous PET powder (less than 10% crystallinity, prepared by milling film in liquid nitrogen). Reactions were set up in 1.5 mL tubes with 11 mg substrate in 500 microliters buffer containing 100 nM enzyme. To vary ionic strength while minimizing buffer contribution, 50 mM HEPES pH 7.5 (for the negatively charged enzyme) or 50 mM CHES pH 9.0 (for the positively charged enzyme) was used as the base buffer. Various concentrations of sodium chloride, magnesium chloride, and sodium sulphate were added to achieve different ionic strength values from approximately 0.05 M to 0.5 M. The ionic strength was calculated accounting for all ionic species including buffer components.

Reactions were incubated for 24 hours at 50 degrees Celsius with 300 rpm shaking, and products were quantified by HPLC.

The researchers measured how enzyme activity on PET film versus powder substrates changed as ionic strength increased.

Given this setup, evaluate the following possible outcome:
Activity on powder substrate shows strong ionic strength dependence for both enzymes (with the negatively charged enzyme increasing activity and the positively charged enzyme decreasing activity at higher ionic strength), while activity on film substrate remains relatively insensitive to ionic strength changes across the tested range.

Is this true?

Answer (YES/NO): NO